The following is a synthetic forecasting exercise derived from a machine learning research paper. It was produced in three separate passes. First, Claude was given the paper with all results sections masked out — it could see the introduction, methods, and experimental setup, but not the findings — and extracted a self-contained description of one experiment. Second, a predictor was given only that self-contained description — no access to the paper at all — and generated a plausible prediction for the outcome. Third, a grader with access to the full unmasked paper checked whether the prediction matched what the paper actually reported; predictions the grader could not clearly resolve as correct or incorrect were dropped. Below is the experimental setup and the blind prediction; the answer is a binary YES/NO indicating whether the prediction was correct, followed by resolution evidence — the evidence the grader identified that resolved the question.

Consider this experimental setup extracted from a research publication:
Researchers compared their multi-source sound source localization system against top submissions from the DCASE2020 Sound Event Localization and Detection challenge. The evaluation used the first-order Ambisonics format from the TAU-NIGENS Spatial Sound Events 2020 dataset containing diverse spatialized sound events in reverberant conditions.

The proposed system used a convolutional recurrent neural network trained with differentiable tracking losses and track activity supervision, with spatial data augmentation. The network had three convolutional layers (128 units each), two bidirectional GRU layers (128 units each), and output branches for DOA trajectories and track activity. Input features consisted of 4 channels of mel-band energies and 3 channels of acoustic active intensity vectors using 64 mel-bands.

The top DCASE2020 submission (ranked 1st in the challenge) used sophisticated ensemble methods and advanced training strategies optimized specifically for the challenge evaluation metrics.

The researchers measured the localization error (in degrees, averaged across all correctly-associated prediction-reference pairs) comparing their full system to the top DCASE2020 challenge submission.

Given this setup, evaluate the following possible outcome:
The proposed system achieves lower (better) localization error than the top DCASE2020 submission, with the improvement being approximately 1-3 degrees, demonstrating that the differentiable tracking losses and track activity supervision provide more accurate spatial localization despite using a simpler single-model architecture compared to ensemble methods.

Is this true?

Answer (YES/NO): NO